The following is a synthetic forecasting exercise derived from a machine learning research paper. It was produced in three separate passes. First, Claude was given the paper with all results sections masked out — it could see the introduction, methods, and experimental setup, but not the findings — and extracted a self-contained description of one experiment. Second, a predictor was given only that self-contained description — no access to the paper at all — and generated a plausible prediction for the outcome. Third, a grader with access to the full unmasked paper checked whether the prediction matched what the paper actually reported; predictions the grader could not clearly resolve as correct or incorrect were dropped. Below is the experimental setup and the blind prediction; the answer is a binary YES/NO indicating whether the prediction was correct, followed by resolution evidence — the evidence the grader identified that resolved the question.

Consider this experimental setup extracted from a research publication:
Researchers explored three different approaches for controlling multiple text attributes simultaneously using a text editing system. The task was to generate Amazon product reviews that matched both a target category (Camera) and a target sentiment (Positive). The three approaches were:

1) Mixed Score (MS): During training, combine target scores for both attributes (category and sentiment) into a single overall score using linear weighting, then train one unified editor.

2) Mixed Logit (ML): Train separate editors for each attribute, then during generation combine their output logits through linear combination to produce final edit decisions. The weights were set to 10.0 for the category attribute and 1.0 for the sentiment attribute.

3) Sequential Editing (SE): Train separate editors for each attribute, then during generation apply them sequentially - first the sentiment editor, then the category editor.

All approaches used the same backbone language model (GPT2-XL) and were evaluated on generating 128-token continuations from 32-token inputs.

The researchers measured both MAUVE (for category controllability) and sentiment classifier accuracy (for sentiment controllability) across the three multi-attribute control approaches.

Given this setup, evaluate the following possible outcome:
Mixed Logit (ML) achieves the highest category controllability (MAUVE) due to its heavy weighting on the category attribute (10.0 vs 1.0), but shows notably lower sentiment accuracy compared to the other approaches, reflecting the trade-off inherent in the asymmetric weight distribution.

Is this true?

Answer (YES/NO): NO